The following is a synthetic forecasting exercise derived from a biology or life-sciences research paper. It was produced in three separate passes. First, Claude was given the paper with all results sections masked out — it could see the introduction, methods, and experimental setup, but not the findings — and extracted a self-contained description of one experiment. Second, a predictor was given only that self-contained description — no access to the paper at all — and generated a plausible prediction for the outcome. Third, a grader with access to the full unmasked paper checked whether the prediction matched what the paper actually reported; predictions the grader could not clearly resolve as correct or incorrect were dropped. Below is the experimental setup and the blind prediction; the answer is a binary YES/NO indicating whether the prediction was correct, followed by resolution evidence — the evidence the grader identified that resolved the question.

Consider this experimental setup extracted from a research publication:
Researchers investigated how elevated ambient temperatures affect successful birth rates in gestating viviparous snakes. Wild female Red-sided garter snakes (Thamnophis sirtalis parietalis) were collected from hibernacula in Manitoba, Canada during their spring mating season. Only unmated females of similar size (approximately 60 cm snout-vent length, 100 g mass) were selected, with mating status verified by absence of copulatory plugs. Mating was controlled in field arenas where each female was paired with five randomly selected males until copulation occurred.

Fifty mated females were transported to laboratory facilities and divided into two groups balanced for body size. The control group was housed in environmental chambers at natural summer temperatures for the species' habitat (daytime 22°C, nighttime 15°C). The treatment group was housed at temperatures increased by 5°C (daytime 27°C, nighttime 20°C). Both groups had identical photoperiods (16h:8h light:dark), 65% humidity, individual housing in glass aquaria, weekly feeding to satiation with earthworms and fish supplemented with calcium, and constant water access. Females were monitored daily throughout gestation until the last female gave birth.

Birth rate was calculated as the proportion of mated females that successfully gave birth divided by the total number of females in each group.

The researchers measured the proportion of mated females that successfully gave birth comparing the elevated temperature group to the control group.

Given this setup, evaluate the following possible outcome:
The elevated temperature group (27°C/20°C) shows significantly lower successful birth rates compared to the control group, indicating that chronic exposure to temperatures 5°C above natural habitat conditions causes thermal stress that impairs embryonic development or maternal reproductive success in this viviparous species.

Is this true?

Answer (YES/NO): NO